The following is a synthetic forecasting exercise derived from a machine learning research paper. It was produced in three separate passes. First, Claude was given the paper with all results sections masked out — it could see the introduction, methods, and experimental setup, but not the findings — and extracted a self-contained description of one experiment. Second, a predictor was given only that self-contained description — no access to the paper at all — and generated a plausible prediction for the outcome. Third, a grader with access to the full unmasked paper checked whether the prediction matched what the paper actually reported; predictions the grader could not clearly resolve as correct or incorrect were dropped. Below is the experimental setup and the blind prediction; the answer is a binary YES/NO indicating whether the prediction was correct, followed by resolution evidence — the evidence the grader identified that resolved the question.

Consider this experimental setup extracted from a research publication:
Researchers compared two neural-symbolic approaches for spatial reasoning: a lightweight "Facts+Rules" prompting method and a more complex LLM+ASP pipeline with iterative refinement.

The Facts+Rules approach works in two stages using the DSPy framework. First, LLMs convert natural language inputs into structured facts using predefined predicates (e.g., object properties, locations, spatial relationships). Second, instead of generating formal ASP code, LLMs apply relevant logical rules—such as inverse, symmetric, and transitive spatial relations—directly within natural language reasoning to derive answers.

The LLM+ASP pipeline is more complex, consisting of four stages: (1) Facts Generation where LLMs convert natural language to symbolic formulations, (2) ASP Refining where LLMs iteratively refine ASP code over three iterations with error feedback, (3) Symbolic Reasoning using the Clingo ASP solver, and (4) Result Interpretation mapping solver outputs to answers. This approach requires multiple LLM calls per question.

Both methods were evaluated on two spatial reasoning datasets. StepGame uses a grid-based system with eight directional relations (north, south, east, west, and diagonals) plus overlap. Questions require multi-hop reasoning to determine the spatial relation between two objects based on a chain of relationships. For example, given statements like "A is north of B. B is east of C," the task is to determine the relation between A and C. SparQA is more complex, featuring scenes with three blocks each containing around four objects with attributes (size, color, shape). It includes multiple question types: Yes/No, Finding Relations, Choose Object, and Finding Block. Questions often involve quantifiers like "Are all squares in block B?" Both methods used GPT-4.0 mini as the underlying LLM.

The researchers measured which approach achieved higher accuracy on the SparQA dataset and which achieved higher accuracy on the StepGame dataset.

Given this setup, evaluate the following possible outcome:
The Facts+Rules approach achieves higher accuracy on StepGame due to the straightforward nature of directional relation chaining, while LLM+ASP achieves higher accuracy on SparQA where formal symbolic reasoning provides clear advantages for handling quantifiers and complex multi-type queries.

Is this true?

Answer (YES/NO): NO